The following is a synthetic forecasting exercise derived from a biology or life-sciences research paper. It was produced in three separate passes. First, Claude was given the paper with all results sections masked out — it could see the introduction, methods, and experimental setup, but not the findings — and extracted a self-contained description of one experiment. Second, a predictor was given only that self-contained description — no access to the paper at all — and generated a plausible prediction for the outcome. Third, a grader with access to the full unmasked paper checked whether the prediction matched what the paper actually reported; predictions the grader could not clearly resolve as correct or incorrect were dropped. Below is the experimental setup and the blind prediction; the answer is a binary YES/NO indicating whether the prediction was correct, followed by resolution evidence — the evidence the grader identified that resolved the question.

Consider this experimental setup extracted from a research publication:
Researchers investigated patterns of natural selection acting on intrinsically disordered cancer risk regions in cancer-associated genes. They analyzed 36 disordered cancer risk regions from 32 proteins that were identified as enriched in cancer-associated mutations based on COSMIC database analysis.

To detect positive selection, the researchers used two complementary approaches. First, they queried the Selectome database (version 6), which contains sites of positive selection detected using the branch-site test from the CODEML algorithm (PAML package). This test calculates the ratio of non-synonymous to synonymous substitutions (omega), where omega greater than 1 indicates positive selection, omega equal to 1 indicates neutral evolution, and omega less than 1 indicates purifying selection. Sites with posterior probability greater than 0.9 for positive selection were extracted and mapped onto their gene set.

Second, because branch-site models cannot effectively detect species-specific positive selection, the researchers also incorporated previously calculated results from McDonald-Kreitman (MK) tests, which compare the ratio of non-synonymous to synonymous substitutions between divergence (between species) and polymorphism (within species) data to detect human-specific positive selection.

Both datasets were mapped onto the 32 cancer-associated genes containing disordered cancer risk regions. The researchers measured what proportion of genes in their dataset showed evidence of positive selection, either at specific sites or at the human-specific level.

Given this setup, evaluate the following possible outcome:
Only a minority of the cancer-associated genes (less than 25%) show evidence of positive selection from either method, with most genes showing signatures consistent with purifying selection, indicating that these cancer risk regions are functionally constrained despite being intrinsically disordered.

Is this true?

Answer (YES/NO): YES